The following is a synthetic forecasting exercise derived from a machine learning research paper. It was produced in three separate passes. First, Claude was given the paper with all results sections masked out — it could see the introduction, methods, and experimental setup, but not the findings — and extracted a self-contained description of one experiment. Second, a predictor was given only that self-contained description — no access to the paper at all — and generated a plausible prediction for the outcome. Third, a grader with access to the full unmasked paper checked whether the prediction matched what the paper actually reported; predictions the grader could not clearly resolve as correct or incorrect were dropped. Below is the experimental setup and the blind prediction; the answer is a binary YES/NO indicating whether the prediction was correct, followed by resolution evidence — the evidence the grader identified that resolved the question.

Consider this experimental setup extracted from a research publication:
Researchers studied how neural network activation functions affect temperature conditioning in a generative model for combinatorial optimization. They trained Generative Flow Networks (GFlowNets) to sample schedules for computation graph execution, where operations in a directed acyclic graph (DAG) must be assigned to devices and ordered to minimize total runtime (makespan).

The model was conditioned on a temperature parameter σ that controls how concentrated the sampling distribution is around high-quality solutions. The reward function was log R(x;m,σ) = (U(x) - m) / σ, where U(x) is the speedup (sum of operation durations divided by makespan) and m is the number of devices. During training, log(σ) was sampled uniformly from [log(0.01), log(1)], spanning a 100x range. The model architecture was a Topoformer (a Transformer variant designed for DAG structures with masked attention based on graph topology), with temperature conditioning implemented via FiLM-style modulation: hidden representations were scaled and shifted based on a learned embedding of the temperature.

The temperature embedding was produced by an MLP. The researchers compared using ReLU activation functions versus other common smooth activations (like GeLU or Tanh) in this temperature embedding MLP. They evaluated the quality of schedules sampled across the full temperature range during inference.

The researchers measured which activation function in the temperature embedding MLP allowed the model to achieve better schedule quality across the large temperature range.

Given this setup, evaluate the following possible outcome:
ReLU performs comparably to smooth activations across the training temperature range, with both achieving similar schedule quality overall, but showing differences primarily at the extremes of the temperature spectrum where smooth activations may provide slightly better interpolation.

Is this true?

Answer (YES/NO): NO